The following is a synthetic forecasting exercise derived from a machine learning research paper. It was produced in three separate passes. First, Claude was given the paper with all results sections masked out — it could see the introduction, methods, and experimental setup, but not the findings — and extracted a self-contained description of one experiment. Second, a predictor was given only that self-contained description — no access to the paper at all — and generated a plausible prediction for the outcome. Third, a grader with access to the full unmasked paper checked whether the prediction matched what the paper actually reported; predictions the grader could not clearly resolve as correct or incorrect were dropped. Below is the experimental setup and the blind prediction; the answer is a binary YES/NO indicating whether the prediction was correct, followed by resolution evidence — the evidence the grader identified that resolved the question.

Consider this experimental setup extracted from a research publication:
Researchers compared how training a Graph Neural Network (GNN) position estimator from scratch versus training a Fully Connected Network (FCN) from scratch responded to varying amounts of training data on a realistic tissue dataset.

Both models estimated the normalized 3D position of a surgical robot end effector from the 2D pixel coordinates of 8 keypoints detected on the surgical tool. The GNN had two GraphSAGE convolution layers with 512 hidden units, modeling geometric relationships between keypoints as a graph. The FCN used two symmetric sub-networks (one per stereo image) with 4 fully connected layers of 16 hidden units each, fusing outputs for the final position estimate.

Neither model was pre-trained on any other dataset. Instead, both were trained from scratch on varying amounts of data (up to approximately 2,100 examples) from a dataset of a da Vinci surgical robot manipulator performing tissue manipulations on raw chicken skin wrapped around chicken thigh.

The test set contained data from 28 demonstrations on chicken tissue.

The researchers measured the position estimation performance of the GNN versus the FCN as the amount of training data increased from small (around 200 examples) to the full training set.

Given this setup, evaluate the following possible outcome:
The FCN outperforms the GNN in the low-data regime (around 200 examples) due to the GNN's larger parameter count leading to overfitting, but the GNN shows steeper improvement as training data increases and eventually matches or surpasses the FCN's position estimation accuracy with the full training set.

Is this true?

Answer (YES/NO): NO